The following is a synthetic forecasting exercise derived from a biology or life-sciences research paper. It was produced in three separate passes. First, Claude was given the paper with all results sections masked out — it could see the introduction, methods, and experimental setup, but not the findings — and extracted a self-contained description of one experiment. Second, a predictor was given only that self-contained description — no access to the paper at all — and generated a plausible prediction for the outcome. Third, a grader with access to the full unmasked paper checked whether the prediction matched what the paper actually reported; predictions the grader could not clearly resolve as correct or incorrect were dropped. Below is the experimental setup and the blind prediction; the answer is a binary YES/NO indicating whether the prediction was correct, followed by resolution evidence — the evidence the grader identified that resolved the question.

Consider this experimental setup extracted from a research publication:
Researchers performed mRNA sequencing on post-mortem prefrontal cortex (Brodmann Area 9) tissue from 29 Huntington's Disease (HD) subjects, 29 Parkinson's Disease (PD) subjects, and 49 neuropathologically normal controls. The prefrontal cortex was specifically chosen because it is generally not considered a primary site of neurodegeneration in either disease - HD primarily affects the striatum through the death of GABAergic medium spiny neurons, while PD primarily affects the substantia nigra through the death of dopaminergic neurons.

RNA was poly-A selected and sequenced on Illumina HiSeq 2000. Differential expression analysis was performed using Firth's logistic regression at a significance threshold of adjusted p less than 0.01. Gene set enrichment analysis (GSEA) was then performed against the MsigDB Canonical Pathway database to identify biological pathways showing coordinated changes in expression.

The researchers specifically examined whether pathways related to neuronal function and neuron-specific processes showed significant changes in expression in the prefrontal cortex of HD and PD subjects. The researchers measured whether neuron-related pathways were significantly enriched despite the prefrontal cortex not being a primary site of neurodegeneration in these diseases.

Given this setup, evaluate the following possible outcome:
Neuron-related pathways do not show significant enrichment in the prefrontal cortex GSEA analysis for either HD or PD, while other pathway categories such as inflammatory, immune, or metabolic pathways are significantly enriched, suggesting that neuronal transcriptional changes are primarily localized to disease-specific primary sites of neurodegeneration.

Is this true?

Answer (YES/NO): NO